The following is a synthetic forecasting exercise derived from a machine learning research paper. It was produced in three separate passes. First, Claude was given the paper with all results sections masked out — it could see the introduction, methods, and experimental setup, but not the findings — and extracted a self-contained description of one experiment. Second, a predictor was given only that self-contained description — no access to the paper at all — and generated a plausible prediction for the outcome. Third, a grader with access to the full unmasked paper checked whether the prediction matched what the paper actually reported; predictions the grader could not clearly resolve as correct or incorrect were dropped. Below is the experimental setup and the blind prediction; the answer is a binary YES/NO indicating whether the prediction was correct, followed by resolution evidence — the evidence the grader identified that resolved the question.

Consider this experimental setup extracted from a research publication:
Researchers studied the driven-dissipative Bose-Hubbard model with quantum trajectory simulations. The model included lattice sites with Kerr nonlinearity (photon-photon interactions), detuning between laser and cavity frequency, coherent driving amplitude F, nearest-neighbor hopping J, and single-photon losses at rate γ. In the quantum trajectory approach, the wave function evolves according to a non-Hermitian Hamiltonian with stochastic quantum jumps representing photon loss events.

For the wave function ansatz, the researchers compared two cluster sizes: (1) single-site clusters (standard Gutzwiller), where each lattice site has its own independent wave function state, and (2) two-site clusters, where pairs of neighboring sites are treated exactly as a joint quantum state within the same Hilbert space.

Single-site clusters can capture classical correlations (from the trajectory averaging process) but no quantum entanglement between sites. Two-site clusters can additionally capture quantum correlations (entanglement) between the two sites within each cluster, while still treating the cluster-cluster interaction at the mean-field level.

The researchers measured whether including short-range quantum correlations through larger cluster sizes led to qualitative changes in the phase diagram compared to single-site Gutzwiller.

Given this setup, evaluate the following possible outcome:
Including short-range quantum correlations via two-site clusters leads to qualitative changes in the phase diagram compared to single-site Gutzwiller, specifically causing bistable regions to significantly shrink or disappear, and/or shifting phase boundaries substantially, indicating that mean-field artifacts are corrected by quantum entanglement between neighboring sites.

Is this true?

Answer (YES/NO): NO